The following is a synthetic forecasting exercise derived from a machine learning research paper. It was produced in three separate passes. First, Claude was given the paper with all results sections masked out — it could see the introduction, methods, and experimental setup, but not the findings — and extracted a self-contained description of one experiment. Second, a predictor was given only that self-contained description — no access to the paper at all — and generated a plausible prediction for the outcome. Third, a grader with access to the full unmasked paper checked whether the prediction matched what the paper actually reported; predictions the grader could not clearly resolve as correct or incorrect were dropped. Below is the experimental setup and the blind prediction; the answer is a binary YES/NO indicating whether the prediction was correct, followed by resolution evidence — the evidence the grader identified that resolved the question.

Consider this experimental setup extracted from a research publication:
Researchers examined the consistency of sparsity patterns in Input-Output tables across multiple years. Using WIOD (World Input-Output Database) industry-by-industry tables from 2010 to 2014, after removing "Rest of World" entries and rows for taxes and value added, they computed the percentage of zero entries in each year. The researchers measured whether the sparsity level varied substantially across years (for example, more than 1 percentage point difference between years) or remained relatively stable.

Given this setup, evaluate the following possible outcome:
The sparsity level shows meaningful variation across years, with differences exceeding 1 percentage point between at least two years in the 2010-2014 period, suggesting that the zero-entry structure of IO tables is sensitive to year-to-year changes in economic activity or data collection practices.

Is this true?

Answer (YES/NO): NO